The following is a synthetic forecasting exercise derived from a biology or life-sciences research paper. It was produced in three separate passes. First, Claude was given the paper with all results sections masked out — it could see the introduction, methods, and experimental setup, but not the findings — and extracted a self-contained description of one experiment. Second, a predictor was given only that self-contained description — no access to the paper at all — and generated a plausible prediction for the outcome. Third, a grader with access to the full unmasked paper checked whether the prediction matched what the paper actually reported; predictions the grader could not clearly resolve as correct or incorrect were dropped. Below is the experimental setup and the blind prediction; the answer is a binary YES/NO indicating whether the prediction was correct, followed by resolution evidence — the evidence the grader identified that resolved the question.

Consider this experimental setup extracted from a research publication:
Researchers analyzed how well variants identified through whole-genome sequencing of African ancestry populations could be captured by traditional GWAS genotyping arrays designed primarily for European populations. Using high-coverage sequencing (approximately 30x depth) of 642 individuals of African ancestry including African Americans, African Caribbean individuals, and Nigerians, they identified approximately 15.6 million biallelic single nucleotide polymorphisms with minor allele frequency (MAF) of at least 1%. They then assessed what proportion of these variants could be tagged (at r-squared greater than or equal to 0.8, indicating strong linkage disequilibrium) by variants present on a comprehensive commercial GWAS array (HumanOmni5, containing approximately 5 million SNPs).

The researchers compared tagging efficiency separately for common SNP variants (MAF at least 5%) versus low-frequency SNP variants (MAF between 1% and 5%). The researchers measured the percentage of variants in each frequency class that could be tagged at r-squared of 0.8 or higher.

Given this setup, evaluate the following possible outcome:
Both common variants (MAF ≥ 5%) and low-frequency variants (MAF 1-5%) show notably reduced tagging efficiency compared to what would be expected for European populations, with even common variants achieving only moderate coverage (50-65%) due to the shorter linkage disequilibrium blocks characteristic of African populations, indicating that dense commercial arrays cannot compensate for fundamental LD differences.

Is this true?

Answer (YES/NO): NO